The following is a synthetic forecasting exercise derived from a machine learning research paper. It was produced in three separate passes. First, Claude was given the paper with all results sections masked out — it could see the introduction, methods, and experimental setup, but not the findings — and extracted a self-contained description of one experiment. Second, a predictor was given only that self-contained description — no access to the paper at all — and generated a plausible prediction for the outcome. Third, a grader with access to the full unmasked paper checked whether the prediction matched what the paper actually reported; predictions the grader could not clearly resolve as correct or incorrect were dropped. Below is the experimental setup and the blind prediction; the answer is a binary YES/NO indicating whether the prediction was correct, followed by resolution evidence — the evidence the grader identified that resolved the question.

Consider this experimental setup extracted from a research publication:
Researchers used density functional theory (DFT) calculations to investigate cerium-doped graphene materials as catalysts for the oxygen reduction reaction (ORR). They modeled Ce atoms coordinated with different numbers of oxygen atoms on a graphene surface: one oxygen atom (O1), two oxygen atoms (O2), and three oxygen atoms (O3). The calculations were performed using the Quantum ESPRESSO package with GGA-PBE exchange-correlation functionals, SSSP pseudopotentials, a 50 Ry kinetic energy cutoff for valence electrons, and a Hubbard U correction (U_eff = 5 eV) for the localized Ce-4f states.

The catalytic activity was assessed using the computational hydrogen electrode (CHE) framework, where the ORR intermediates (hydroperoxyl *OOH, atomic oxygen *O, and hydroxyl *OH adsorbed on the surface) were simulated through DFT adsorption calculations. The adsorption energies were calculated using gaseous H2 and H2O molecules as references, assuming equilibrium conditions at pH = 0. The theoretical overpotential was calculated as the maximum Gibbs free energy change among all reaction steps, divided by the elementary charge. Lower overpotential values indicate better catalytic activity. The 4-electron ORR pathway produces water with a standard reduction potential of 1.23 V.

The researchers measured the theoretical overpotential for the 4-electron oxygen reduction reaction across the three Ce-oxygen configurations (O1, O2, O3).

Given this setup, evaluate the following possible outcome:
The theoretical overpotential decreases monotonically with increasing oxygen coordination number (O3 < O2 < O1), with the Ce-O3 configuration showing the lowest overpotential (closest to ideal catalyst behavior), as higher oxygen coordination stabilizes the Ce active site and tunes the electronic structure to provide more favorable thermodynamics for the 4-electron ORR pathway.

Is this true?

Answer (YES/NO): NO